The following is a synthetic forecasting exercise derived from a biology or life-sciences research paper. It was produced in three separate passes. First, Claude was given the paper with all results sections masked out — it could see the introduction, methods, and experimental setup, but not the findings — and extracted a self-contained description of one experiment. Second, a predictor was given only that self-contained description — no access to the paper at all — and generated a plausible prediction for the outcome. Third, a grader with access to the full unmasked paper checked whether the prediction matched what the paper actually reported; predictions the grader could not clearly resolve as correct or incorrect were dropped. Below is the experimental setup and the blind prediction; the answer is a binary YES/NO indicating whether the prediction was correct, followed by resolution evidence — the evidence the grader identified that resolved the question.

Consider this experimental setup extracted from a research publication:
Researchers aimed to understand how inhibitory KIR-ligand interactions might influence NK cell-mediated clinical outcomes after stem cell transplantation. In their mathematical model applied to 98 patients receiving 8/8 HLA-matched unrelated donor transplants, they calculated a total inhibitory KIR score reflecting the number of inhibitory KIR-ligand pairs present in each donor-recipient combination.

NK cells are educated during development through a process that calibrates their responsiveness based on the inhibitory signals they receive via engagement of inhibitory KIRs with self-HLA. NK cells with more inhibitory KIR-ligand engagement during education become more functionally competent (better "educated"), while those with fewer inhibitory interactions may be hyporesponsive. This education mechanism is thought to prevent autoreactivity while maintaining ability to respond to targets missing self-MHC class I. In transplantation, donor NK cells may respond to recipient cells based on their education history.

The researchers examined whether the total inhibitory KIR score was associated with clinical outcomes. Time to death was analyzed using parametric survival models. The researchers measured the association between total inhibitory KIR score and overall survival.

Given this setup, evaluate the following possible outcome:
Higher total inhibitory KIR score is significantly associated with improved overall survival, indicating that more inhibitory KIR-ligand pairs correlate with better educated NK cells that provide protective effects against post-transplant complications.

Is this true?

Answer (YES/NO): YES